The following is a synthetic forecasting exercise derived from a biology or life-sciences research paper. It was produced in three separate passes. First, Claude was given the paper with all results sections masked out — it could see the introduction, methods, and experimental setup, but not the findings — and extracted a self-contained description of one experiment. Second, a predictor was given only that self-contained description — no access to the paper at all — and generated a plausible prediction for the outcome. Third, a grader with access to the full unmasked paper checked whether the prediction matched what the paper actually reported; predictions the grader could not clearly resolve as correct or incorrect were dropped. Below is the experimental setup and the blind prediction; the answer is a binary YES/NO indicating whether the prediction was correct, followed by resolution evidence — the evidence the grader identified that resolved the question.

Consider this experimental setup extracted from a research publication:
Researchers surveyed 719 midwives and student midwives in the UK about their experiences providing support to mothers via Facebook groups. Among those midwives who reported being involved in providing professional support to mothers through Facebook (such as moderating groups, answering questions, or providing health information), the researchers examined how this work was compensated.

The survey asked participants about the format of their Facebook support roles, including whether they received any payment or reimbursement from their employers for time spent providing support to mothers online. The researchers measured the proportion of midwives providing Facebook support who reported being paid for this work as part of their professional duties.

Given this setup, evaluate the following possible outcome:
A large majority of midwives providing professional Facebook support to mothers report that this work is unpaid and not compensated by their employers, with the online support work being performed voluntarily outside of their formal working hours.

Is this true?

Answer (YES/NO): YES